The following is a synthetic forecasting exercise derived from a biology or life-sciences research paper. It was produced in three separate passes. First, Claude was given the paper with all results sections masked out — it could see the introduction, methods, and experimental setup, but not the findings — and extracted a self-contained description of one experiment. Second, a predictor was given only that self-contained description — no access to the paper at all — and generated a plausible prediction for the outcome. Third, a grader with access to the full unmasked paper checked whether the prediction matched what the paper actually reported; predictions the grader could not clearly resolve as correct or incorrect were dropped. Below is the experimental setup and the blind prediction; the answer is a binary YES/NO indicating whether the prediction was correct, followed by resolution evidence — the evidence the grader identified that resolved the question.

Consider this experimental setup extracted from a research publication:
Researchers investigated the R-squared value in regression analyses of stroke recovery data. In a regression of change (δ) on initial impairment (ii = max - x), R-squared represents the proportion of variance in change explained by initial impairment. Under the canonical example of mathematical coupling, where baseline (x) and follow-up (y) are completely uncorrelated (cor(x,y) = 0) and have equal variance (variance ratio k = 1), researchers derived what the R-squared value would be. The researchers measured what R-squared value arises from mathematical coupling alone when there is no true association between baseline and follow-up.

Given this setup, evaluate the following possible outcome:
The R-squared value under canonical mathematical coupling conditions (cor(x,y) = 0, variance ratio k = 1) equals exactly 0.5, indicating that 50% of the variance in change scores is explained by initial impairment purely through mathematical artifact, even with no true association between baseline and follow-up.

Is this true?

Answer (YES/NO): YES